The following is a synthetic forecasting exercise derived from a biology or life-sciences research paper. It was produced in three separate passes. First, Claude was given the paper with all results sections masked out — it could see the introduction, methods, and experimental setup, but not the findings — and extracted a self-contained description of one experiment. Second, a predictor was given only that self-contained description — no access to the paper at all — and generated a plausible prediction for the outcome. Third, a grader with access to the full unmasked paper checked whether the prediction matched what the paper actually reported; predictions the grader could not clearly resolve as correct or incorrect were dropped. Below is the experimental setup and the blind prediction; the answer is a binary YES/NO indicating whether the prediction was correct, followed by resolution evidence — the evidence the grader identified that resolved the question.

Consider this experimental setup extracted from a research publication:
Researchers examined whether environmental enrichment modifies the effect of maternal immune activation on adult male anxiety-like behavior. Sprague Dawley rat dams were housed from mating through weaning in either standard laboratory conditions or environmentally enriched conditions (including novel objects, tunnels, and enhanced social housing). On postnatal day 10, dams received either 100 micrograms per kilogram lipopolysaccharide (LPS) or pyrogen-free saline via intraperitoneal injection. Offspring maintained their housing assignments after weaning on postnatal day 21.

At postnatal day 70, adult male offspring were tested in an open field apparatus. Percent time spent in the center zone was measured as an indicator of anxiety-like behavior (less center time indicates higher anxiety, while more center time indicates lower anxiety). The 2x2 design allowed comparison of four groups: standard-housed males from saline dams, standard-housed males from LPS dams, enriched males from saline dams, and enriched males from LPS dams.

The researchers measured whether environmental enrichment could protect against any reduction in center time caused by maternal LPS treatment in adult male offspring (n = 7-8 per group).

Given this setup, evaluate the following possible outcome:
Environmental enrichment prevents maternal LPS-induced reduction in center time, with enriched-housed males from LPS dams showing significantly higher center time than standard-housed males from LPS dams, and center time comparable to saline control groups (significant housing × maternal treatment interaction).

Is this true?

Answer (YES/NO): NO